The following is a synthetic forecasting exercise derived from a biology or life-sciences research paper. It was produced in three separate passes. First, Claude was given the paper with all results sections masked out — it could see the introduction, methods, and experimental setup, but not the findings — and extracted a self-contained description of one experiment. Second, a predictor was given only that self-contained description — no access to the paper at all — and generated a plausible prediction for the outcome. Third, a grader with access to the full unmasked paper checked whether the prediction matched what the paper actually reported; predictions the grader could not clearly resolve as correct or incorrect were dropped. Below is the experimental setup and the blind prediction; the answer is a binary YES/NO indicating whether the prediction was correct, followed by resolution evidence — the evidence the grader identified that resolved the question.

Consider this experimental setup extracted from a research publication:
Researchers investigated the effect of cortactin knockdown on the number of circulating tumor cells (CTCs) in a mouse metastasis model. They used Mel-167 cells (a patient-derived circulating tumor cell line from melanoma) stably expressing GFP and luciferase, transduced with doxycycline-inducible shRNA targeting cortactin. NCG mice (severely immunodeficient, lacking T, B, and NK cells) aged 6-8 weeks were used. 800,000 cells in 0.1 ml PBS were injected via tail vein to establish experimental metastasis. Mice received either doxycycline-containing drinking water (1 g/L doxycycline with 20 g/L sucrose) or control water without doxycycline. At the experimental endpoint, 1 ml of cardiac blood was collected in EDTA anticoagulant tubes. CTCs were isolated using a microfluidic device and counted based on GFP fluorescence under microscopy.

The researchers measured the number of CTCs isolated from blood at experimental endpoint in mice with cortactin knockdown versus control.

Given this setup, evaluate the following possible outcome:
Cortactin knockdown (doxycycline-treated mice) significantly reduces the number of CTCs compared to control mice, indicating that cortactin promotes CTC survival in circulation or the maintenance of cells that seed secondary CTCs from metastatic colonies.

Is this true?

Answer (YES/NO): YES